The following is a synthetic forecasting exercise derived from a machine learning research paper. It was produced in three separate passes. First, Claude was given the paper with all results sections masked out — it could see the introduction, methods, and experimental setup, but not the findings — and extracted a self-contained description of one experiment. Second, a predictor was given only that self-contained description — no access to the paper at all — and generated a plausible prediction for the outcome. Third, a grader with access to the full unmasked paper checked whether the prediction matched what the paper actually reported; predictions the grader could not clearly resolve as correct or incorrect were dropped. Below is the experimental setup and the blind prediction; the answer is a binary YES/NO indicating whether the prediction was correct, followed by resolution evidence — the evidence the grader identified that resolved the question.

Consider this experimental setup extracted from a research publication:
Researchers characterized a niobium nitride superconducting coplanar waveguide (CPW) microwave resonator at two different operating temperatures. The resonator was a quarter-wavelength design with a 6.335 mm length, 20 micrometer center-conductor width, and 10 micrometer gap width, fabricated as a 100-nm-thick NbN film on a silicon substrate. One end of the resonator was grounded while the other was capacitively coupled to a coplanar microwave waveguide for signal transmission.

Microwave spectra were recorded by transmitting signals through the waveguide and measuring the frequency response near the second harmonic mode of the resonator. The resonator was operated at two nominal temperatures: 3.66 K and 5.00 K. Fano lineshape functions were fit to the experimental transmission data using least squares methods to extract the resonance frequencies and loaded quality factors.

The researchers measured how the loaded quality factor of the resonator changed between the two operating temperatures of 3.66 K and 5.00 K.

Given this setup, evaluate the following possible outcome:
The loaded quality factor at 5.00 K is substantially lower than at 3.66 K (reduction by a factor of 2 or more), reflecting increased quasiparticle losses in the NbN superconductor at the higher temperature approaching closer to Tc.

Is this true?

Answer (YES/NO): YES